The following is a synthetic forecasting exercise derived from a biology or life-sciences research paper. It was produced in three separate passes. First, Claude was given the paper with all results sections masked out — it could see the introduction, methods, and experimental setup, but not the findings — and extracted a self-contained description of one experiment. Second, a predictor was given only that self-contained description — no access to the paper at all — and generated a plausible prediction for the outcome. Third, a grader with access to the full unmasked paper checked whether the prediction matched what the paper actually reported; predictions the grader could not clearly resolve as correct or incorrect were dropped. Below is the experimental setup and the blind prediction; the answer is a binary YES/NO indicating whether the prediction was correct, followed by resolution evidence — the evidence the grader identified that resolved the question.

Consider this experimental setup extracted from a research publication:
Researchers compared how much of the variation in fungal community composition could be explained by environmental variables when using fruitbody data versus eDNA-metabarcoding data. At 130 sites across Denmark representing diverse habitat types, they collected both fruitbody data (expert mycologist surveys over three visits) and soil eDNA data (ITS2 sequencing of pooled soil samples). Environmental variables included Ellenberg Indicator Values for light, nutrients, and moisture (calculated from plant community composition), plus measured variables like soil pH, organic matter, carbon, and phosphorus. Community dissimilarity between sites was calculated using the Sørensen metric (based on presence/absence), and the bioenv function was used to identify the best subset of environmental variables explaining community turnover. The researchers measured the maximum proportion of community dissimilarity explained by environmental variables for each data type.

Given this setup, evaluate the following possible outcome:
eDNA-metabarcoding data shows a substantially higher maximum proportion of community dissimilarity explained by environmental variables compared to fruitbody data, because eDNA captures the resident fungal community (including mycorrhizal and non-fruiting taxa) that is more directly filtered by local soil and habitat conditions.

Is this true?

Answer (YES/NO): YES